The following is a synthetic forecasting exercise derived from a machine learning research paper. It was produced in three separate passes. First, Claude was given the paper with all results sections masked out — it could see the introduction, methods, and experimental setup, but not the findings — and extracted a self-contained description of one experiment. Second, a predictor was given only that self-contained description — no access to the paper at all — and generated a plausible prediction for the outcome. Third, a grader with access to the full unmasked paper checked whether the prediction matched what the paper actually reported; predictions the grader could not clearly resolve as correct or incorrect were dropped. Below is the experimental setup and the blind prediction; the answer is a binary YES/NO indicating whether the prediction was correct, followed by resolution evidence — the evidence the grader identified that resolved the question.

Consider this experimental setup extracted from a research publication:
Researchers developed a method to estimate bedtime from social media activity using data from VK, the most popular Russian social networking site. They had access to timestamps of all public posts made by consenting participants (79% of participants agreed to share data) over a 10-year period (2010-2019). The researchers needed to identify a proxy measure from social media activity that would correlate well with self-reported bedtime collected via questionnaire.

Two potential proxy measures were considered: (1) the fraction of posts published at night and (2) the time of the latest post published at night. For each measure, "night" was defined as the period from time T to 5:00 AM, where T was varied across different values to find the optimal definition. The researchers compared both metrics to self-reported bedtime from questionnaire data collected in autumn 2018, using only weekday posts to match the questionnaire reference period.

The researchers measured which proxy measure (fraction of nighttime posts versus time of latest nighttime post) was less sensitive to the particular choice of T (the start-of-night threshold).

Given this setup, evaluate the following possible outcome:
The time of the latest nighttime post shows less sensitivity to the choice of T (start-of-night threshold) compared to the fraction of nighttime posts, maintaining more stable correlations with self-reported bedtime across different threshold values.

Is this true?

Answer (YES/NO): YES